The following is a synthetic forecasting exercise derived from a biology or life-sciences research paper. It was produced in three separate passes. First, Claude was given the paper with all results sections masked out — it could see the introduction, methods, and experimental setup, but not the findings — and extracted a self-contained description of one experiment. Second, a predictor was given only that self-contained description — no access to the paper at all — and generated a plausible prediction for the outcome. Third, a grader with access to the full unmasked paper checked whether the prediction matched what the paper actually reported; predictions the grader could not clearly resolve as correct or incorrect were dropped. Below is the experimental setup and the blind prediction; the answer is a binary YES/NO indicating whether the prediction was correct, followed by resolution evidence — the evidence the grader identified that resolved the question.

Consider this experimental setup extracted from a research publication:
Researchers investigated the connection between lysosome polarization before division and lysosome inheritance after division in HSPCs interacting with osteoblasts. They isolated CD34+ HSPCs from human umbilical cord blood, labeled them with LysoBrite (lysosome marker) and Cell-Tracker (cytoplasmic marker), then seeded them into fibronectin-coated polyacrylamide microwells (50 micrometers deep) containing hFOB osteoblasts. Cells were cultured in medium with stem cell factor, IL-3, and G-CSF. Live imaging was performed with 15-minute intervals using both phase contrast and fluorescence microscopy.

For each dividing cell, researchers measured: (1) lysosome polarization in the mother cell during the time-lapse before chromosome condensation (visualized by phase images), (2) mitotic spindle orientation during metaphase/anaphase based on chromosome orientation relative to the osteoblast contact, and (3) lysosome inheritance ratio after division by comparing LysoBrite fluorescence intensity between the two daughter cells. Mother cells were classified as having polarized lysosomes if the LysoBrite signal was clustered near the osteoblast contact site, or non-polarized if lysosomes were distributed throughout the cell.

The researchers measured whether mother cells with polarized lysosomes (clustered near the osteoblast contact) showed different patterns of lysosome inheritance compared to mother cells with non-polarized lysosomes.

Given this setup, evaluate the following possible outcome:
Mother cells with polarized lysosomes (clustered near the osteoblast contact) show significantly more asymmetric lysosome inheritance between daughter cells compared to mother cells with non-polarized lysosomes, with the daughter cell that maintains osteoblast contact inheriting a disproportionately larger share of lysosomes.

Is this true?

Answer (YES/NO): YES